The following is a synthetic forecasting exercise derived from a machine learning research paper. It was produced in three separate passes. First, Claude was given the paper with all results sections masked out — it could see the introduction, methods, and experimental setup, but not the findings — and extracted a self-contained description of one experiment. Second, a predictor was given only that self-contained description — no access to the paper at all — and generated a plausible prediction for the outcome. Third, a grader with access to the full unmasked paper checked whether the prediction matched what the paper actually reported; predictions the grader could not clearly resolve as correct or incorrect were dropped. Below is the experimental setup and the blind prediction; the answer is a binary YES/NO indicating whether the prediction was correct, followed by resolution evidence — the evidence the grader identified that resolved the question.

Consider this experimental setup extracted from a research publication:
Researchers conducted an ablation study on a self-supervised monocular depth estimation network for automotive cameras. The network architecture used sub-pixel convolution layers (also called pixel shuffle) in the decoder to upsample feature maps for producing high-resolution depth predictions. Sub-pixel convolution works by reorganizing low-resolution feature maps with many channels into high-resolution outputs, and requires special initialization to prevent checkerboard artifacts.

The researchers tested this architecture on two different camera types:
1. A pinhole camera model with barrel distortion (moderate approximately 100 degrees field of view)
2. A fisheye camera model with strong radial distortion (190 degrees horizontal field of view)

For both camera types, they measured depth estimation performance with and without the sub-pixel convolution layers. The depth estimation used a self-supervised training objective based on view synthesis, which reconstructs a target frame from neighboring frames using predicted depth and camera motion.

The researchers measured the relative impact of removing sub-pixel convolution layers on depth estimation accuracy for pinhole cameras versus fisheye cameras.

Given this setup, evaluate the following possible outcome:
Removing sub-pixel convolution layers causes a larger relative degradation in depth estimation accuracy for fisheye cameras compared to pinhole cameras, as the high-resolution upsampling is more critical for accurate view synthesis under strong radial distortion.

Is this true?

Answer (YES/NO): YES